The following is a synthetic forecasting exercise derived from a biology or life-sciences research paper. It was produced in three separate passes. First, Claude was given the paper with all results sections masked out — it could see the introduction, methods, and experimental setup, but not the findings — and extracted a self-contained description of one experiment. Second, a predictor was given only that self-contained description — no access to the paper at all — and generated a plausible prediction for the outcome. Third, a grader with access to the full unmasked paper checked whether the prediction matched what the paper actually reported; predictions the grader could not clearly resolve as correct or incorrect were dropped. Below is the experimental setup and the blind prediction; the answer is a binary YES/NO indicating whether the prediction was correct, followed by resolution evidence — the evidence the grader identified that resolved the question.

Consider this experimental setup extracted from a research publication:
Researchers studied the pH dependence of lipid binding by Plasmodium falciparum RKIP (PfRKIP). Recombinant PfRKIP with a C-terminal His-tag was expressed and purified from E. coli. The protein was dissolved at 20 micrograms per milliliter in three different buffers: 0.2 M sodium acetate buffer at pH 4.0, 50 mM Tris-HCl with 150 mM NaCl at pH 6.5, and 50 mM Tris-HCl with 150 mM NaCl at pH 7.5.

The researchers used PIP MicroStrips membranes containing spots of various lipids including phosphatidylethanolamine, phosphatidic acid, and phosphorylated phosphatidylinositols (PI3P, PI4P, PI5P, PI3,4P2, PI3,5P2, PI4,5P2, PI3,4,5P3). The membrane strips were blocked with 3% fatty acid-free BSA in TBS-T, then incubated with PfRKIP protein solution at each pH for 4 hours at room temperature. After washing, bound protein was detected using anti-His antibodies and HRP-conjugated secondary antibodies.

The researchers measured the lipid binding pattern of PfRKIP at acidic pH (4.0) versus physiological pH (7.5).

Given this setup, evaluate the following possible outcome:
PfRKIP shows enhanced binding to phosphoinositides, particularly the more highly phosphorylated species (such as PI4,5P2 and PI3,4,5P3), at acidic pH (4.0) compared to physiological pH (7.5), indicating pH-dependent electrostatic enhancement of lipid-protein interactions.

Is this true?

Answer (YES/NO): NO